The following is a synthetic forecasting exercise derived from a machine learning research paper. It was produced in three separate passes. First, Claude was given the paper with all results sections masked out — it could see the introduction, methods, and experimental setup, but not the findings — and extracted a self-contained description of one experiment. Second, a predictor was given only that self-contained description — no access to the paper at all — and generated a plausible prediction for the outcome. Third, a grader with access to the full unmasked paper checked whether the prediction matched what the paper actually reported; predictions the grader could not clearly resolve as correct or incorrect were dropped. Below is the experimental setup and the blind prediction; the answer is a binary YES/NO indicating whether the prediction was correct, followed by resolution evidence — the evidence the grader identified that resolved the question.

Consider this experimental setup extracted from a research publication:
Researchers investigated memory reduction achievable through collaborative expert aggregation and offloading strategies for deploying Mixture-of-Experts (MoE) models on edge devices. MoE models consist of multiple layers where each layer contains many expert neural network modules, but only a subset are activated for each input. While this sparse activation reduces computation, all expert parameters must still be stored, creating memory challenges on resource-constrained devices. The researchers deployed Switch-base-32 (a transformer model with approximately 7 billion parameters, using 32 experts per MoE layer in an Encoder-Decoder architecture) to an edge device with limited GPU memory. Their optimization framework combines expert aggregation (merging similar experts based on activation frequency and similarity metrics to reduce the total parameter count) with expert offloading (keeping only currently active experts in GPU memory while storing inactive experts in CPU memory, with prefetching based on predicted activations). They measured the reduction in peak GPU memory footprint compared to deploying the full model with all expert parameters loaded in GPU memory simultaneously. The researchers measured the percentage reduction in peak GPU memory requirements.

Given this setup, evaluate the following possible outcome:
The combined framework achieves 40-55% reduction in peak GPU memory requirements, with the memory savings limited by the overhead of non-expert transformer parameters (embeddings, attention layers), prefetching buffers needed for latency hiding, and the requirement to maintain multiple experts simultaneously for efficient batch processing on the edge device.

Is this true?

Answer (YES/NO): NO